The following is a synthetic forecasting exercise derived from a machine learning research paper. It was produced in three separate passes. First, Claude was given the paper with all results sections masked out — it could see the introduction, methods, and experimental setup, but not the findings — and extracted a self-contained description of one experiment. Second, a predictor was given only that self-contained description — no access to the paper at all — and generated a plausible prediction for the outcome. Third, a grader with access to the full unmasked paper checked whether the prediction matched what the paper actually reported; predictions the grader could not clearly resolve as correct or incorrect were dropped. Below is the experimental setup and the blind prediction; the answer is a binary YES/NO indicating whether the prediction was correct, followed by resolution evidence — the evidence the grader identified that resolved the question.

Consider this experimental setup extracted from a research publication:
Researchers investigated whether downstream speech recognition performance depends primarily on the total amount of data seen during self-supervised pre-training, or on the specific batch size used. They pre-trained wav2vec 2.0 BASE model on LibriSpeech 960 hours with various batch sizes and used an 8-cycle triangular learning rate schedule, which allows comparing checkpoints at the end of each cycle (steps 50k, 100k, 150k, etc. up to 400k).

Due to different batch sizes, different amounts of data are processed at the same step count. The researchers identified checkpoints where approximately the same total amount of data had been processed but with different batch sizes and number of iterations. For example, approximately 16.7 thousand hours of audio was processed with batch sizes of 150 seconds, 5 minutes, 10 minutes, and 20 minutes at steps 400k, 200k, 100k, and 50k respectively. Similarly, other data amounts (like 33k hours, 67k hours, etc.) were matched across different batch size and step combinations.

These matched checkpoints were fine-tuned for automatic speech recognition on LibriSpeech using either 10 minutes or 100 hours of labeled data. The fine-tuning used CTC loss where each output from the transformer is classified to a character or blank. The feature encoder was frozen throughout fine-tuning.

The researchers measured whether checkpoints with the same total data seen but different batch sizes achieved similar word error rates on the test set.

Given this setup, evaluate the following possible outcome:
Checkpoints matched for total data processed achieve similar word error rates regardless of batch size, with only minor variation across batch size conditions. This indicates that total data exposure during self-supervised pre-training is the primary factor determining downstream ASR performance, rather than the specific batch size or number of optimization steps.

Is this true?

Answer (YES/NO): YES